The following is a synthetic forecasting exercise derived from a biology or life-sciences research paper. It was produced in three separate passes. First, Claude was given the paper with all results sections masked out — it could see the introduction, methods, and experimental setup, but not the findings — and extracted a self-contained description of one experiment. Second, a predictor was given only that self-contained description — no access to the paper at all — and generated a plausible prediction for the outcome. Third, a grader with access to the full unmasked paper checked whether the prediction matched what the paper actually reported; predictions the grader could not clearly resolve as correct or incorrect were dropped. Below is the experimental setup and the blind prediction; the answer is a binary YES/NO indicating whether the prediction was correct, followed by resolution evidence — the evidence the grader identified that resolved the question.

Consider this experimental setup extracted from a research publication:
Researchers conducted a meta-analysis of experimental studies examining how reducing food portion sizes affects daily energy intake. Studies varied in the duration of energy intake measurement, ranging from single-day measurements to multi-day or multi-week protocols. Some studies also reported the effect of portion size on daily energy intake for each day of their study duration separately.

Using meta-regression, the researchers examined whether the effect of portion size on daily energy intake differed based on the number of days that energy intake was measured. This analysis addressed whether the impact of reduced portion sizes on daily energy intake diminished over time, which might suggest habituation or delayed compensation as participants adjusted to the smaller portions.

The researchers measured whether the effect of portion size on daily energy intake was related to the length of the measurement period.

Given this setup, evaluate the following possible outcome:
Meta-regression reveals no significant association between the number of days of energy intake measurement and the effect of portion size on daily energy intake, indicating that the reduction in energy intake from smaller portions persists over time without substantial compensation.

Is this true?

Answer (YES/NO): YES